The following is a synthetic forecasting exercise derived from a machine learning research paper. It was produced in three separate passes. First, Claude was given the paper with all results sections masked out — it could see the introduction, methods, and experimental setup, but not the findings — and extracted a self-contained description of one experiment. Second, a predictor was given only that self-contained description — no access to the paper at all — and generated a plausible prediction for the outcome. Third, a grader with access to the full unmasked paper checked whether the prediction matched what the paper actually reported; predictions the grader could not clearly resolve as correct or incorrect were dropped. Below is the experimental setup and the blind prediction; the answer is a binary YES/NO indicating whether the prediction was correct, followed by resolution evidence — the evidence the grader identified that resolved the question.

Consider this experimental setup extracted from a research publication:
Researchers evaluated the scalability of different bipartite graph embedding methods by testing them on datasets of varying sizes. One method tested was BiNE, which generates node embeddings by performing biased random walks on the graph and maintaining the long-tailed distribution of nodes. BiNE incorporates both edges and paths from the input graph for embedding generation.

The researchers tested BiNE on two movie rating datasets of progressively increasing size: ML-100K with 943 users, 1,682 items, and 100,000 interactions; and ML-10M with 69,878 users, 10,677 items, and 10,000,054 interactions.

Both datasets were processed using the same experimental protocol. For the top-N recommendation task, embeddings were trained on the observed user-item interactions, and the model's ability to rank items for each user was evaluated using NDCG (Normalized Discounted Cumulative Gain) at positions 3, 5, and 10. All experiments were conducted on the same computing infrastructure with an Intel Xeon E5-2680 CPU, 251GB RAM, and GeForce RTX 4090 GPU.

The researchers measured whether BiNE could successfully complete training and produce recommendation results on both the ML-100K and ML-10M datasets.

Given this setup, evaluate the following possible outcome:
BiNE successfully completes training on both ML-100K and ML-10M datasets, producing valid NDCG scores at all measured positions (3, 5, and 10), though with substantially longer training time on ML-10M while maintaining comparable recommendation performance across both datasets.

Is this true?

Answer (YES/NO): NO